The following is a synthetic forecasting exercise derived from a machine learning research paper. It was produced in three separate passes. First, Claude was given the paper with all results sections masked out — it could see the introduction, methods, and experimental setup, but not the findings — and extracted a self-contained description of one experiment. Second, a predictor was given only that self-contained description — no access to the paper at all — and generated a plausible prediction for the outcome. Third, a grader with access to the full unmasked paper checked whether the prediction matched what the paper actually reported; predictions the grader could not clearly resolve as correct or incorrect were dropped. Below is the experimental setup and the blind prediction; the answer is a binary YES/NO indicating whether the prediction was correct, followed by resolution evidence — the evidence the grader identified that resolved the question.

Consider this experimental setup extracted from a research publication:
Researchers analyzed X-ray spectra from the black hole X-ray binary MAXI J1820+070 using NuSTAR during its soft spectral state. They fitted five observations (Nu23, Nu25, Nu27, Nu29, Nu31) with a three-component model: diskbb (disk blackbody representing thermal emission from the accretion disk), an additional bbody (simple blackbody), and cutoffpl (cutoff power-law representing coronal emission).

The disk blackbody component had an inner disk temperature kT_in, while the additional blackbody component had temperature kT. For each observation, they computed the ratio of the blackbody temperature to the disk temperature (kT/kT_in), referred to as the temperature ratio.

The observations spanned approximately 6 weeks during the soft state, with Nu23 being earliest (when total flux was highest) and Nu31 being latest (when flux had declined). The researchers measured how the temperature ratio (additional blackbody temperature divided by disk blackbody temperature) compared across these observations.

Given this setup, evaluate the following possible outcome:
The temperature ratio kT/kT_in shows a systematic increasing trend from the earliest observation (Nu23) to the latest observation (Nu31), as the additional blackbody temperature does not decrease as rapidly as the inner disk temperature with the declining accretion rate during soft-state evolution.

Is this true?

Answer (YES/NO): NO